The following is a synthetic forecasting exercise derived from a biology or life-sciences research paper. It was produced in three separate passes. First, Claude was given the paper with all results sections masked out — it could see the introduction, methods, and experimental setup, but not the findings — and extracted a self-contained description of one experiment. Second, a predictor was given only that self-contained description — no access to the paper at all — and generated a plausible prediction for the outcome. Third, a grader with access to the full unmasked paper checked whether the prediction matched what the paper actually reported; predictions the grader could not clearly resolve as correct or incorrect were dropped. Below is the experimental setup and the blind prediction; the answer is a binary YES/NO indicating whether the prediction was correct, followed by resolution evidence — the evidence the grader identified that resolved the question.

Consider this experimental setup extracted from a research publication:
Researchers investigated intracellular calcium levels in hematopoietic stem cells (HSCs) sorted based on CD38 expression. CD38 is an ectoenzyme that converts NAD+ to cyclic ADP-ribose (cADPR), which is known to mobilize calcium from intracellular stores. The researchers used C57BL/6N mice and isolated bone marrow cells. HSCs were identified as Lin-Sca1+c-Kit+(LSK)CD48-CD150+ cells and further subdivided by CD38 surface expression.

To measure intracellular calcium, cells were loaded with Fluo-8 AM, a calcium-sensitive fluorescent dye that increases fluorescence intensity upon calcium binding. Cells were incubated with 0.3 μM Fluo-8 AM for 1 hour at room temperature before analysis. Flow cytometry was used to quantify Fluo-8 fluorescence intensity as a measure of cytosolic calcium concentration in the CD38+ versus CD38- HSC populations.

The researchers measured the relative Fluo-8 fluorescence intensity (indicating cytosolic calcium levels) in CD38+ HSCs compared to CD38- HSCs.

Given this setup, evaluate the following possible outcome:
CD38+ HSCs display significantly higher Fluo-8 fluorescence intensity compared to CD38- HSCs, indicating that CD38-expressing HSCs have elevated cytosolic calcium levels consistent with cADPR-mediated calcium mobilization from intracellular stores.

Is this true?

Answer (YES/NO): YES